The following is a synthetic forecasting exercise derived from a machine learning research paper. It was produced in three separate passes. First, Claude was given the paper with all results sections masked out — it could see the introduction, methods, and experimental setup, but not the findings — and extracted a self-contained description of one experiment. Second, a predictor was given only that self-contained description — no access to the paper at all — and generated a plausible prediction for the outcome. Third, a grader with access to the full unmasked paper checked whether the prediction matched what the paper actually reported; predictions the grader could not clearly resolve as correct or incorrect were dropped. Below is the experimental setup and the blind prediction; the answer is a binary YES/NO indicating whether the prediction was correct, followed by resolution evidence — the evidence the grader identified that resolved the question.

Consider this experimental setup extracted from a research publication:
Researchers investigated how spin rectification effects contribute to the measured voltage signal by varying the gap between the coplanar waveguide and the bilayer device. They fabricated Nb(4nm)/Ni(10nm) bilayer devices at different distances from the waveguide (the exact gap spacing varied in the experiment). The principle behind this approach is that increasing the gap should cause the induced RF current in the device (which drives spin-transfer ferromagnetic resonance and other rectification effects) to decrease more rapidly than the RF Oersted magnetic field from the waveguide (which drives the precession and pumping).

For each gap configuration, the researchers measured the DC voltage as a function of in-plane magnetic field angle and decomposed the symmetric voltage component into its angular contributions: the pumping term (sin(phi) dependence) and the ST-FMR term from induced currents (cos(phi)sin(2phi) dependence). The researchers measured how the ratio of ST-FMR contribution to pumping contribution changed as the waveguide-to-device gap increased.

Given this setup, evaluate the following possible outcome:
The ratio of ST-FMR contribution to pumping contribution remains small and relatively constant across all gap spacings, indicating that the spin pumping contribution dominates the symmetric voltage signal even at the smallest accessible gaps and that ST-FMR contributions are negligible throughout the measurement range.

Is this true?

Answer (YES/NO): NO